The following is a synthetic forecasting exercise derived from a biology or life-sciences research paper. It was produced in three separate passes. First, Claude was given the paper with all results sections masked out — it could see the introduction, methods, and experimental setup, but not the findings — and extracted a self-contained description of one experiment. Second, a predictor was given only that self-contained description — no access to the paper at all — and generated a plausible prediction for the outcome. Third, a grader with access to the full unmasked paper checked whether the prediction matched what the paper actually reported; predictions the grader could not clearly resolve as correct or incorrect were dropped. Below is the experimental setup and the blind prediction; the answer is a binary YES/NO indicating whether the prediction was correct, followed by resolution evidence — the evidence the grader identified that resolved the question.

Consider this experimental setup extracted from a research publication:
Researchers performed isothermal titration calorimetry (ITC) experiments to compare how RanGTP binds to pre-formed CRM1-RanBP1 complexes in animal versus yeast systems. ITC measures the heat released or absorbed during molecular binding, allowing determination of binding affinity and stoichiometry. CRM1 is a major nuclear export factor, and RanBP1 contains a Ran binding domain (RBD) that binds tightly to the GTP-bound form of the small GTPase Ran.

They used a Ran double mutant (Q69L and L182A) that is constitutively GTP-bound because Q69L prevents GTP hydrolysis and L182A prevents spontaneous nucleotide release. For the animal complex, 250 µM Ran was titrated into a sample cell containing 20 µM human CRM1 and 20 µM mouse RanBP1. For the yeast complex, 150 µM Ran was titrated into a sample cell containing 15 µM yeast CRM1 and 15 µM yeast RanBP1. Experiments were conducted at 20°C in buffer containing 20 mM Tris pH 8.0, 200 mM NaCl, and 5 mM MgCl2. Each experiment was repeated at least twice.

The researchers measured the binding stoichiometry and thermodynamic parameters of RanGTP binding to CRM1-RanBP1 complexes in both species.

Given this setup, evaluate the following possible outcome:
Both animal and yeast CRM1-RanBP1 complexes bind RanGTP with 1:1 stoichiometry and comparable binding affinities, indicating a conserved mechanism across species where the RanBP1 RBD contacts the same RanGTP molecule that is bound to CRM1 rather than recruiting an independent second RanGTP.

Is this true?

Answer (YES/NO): NO